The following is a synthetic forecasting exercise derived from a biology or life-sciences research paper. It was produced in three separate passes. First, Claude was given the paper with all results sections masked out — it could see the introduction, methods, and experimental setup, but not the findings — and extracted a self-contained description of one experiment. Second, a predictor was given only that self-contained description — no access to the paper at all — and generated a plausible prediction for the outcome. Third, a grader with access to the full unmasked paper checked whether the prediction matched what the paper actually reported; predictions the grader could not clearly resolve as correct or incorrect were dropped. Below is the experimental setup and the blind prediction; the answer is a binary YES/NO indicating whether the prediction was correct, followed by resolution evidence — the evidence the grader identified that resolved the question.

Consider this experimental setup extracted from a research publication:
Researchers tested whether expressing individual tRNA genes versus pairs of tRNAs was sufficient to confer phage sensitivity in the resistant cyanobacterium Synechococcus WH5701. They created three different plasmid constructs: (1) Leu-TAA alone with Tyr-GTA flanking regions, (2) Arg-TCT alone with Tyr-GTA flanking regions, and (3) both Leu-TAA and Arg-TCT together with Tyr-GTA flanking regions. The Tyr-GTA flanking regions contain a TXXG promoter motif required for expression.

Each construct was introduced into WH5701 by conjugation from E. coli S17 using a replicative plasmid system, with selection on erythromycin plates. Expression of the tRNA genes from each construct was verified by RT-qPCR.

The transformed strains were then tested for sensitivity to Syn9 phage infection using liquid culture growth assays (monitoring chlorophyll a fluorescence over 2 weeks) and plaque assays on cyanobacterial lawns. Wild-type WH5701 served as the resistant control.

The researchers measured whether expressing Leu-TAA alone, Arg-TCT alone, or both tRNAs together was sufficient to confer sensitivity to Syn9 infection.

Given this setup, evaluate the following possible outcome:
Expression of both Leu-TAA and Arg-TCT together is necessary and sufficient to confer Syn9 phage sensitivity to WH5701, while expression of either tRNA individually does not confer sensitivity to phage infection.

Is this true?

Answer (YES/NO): NO